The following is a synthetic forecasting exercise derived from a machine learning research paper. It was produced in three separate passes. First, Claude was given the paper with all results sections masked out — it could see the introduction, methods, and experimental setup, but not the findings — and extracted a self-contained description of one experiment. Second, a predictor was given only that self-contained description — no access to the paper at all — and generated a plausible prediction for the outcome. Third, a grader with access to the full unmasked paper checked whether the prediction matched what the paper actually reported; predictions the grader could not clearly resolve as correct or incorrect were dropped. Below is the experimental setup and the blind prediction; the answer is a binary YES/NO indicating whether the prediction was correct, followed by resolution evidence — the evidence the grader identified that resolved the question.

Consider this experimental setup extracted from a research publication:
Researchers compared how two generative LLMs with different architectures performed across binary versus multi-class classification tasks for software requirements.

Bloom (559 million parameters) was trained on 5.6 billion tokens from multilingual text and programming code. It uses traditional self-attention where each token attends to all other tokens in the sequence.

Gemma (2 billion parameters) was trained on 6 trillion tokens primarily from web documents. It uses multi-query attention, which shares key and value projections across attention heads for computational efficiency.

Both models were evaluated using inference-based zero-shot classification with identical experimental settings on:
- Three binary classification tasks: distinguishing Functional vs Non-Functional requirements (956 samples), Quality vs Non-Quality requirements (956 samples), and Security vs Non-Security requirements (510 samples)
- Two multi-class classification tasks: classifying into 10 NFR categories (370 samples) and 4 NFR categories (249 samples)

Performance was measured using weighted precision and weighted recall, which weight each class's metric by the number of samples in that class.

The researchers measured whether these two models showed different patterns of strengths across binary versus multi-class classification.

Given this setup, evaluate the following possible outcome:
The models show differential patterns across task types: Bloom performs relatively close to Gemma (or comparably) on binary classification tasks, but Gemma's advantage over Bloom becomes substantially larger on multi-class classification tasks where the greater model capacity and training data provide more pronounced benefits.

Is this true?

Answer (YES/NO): NO